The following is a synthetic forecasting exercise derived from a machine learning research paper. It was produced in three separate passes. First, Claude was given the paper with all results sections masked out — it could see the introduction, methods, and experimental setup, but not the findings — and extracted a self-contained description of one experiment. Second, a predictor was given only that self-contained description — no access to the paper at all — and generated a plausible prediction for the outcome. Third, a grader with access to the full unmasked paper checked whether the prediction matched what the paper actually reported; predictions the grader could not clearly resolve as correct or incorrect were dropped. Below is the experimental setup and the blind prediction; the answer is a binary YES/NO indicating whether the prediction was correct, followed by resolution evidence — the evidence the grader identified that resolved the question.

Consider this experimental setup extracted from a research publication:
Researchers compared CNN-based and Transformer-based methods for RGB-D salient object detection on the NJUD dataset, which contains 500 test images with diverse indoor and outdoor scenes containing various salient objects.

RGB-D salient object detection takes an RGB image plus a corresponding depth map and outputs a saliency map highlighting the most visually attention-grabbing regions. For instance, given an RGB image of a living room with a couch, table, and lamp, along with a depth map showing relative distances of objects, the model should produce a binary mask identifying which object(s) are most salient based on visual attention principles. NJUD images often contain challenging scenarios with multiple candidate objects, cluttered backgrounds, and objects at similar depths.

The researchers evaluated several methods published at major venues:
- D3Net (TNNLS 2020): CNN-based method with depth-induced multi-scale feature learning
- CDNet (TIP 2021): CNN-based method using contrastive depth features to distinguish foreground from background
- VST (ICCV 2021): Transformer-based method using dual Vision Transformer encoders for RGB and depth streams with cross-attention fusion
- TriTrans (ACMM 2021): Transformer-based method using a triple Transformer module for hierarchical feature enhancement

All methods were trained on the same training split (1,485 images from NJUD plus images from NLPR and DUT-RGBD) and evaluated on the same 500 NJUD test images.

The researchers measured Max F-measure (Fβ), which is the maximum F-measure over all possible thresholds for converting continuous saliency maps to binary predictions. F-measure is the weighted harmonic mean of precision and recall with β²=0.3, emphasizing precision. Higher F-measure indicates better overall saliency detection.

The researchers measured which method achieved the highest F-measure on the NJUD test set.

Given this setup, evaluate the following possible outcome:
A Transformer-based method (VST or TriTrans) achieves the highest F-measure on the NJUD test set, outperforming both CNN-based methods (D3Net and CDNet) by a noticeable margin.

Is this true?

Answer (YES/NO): NO